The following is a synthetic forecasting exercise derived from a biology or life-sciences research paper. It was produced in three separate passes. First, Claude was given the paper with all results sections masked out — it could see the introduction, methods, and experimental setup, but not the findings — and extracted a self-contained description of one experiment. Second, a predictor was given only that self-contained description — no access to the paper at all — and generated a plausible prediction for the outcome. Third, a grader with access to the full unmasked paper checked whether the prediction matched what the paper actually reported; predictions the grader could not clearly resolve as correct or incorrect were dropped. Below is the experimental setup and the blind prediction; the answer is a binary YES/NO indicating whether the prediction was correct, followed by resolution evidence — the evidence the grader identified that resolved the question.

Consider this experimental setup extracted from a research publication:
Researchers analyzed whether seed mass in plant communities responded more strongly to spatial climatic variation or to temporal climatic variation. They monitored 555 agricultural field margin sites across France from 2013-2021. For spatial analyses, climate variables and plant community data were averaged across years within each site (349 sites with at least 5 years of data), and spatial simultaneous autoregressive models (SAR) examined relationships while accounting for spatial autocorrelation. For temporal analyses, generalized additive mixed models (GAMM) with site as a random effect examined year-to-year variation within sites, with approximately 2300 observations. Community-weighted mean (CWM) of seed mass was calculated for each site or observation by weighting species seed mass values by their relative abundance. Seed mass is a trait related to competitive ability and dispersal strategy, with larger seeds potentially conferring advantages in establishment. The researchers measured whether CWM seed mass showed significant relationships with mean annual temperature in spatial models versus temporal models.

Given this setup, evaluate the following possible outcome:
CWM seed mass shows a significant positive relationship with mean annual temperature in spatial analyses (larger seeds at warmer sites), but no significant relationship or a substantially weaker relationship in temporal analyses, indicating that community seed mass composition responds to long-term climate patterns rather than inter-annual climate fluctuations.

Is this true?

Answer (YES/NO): YES